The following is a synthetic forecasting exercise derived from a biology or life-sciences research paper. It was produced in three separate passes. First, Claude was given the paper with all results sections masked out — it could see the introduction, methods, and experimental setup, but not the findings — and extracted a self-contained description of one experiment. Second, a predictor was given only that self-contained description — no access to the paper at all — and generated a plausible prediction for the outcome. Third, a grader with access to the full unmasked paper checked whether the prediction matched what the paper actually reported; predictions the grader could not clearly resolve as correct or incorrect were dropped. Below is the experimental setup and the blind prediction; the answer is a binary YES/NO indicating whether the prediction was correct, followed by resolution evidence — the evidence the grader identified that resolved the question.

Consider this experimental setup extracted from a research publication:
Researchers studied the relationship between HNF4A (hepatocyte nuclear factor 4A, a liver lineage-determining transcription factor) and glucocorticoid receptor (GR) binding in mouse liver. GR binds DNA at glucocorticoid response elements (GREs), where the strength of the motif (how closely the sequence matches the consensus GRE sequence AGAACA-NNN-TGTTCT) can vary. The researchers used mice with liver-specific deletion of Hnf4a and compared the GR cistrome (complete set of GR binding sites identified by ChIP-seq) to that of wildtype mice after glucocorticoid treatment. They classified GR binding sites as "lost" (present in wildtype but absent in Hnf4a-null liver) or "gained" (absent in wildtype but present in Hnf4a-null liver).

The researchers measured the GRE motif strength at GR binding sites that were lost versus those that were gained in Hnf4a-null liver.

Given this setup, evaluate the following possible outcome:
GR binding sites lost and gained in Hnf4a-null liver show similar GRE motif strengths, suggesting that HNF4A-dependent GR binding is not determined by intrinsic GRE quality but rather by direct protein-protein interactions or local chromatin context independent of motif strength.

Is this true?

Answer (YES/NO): NO